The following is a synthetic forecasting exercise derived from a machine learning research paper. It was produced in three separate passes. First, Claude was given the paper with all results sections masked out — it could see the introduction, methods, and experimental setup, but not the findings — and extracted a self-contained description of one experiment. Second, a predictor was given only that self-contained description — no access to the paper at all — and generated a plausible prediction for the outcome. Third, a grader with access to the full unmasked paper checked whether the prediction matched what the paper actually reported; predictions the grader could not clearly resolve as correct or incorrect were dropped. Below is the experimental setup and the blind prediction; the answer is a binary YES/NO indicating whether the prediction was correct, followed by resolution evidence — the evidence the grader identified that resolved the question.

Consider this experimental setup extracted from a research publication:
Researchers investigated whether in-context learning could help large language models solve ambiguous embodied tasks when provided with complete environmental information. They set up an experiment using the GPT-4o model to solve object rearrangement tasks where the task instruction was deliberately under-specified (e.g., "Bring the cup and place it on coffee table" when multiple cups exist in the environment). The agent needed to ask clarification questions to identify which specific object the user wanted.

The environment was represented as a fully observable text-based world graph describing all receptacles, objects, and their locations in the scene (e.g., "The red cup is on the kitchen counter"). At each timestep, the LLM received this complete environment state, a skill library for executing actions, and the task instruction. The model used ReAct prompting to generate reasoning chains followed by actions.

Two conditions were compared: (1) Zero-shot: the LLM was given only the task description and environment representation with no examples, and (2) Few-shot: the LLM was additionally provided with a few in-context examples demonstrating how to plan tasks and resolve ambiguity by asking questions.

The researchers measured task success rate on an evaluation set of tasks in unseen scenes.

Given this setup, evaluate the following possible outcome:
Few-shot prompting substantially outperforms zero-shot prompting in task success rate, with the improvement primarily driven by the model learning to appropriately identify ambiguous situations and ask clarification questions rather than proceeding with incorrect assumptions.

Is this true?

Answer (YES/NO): NO